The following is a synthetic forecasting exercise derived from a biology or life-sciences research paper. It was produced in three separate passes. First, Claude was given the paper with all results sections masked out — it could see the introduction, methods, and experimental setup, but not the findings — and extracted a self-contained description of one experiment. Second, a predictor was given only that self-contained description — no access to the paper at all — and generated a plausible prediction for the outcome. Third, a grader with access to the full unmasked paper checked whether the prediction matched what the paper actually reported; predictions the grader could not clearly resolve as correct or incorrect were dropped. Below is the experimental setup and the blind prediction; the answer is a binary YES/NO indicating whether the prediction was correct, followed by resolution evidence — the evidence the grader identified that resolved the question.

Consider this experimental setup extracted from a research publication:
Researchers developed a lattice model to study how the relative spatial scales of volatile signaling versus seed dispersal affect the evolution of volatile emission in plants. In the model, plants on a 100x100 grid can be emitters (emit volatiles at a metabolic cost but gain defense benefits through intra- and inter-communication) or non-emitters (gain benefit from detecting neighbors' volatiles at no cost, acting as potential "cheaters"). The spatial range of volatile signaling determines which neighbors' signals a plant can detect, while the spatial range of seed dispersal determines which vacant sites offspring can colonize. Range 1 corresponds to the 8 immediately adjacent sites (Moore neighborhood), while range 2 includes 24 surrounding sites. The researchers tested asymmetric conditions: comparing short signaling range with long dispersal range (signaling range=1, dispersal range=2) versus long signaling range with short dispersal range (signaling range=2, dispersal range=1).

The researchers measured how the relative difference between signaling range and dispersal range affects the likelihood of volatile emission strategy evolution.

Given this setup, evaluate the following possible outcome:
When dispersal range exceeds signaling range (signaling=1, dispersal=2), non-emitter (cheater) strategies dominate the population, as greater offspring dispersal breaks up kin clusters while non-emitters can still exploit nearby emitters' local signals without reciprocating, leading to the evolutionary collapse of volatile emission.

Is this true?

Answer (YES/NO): NO